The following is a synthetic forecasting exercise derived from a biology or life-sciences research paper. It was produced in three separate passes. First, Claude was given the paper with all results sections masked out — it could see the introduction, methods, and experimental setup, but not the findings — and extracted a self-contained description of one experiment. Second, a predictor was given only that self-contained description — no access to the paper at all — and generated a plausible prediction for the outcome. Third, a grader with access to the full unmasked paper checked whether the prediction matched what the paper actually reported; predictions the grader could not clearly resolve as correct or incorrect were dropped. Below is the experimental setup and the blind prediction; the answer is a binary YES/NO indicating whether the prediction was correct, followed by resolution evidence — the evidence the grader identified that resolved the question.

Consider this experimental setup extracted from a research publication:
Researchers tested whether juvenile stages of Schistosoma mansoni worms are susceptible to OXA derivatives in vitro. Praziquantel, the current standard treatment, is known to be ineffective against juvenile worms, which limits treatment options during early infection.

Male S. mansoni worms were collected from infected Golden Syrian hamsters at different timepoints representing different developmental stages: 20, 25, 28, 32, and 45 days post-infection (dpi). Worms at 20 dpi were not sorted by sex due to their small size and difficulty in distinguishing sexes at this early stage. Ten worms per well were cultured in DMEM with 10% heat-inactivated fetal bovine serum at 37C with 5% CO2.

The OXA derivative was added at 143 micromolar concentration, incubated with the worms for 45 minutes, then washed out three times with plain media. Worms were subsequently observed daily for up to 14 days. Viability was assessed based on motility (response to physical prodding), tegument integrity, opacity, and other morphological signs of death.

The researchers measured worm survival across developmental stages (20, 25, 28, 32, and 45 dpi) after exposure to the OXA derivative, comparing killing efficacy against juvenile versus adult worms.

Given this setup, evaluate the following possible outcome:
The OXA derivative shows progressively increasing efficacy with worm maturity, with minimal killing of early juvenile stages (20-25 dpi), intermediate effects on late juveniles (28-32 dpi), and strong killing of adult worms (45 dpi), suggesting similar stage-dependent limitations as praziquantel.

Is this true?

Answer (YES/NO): NO